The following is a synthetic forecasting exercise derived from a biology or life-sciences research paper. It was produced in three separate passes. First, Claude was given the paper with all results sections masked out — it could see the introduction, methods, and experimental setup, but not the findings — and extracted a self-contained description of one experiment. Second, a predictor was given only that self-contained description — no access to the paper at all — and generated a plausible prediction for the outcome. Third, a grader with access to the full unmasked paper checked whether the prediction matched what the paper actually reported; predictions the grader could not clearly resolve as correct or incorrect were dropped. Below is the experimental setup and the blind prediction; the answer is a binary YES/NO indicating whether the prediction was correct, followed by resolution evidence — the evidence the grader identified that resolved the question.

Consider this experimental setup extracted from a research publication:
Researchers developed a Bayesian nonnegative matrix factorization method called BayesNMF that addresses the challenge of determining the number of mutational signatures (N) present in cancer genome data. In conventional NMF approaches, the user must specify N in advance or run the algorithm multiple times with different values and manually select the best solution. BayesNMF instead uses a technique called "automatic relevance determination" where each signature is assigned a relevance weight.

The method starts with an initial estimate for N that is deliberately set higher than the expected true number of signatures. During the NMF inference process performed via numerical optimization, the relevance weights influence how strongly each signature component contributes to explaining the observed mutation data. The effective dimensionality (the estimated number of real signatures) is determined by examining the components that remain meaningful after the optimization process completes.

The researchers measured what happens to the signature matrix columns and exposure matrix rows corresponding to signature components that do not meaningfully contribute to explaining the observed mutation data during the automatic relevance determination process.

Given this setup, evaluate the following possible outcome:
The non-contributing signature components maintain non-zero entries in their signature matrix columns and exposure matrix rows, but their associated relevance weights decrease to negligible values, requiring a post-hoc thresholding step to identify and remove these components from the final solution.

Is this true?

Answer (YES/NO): NO